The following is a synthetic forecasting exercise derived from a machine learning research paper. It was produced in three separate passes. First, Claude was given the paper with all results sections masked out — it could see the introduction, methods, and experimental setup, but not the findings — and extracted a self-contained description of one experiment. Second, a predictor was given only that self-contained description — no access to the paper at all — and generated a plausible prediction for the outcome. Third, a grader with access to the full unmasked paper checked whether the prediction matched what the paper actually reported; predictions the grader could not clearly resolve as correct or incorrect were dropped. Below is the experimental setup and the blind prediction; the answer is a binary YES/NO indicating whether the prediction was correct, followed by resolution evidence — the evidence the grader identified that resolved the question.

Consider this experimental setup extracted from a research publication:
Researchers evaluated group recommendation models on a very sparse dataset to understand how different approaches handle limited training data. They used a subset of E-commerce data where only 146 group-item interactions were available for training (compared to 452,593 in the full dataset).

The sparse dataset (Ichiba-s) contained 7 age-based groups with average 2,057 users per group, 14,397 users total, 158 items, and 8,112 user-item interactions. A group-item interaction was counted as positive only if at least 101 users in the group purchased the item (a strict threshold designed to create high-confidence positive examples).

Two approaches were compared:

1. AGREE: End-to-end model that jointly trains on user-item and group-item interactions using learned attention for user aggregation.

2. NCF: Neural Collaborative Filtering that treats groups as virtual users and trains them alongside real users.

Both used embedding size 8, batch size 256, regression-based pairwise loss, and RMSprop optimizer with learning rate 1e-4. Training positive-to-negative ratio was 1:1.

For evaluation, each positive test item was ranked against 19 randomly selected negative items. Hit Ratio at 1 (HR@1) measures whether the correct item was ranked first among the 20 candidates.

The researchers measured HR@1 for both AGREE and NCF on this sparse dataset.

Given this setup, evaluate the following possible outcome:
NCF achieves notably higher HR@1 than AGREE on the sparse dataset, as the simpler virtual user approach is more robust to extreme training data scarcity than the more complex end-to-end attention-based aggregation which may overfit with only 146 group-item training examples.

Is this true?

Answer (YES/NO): YES